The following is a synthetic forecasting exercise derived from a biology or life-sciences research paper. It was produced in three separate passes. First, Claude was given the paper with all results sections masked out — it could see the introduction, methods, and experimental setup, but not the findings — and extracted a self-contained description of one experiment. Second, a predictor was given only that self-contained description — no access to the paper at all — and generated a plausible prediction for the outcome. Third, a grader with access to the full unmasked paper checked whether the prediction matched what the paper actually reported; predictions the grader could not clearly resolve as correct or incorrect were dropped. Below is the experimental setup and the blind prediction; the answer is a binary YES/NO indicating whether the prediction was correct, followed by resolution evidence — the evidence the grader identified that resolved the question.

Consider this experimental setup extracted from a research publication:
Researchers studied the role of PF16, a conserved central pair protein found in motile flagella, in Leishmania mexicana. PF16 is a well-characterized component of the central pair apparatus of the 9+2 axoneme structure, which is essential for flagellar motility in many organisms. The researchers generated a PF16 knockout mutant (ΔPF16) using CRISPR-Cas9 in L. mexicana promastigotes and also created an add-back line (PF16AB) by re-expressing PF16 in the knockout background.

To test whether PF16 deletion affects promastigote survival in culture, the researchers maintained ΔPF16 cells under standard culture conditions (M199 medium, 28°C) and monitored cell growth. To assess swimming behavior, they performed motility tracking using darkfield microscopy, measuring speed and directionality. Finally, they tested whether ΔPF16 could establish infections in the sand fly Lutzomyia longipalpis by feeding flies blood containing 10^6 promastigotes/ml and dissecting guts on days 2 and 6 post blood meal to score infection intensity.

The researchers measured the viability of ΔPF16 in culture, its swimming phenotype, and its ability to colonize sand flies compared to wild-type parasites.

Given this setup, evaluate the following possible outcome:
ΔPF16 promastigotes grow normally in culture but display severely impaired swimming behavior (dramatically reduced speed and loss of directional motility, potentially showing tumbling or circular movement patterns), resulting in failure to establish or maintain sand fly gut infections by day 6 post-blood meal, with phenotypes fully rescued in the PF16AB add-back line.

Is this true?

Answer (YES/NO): YES